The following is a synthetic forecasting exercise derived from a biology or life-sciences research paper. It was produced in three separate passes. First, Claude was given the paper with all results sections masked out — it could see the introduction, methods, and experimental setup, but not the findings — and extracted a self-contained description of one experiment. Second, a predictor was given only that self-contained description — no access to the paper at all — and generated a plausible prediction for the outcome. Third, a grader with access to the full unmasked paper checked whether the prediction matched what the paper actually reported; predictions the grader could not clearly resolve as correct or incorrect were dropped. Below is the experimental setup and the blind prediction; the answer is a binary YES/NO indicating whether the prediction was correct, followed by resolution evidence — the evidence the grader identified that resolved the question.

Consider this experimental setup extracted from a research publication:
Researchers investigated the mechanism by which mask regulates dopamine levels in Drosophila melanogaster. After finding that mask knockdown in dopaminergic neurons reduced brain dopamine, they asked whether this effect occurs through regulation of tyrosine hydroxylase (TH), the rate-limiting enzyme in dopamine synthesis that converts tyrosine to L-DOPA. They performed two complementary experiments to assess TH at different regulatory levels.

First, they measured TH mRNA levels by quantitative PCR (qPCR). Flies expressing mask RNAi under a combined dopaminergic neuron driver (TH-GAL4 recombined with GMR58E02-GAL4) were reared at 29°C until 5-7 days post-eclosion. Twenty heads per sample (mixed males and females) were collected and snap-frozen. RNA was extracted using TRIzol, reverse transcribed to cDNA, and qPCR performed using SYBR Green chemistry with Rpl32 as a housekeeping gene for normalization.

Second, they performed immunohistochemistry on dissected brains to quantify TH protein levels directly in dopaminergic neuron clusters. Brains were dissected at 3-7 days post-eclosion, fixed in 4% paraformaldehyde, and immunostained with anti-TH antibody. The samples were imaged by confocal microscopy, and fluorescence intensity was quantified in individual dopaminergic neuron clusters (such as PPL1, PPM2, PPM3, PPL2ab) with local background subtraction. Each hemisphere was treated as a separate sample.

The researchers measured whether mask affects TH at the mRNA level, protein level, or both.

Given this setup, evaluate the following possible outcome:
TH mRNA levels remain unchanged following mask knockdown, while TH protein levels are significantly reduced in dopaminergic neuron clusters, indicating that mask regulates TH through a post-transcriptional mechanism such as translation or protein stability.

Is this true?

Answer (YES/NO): NO